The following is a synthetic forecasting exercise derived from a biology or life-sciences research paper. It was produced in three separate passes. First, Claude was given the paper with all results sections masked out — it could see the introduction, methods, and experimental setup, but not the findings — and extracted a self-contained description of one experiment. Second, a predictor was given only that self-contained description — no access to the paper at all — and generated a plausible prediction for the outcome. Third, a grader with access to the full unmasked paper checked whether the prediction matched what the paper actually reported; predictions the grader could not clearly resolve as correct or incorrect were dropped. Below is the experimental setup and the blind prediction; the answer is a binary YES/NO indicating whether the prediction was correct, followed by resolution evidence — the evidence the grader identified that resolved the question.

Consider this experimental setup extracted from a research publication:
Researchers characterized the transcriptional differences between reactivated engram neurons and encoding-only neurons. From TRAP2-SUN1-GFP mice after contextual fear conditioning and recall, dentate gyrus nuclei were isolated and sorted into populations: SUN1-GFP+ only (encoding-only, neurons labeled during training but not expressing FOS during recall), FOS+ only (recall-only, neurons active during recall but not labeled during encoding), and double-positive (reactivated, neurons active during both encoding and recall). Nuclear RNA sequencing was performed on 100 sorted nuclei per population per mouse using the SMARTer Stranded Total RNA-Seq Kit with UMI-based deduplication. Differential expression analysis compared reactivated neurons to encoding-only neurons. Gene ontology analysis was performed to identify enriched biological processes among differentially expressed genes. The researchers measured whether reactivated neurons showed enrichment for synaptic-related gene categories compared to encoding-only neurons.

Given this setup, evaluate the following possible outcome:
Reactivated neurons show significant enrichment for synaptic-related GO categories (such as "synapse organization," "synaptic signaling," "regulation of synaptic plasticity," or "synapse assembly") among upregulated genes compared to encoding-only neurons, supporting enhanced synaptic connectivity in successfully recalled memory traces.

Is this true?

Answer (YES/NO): YES